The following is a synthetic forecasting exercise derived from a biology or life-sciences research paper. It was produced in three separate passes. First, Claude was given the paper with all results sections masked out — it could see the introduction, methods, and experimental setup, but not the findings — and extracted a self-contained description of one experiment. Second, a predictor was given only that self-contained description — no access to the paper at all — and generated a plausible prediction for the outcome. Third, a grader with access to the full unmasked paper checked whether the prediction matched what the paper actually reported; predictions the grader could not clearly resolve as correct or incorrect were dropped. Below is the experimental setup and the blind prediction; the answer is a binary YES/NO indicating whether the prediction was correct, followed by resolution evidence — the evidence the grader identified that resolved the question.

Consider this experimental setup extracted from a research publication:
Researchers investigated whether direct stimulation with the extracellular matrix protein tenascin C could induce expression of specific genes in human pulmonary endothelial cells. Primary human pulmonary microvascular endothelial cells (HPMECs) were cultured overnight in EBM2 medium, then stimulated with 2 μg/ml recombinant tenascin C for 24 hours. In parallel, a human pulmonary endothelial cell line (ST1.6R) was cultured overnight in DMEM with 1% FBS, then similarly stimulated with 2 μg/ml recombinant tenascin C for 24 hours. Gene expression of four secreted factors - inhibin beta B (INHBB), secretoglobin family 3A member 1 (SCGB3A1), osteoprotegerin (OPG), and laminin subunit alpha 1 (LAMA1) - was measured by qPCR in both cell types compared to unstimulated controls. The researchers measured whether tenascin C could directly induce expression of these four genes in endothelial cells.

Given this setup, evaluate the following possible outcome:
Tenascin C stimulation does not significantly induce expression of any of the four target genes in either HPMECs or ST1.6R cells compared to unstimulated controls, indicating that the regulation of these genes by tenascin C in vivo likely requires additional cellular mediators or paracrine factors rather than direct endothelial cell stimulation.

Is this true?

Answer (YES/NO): YES